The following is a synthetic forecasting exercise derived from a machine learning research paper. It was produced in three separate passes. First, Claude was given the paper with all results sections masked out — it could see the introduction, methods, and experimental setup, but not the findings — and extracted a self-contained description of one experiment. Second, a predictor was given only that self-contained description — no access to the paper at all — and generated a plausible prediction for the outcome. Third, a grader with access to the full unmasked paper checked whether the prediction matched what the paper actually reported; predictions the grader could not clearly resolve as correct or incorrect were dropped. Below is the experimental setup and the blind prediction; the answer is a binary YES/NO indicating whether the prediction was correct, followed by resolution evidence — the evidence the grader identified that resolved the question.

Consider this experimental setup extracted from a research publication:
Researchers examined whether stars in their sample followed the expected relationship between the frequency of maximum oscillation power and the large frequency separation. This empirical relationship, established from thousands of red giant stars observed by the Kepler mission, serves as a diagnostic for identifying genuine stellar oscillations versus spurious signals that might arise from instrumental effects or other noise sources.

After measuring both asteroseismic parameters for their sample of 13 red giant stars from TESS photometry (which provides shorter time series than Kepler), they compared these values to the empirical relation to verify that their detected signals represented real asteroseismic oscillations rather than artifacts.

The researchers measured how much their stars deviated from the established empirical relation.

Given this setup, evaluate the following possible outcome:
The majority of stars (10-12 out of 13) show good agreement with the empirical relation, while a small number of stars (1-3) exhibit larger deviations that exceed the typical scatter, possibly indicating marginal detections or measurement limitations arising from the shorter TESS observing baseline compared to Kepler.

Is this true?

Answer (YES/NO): NO